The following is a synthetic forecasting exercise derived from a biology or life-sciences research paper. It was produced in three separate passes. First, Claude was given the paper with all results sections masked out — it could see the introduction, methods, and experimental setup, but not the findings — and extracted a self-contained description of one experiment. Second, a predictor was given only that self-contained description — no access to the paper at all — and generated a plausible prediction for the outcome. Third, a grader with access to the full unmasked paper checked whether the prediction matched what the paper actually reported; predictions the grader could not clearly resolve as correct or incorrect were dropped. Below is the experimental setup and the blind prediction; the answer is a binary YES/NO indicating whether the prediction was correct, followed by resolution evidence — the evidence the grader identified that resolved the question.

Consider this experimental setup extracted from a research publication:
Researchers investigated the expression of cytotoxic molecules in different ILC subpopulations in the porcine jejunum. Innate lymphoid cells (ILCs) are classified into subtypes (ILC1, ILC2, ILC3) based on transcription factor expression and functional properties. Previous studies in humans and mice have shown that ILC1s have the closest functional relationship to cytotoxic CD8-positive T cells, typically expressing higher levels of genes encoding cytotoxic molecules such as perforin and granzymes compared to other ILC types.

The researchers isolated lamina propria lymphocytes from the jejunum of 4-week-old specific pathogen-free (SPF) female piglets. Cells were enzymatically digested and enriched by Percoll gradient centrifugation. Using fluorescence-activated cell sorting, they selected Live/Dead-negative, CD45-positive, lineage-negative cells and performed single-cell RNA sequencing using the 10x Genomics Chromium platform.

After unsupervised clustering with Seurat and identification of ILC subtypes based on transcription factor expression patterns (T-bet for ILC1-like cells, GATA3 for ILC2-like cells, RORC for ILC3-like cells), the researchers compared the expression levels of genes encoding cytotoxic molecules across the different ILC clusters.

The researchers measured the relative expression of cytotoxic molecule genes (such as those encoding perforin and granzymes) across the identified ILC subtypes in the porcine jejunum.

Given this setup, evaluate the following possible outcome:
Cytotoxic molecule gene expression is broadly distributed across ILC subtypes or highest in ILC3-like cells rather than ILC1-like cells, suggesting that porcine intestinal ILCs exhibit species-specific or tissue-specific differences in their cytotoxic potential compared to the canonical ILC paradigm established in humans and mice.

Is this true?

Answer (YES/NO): NO